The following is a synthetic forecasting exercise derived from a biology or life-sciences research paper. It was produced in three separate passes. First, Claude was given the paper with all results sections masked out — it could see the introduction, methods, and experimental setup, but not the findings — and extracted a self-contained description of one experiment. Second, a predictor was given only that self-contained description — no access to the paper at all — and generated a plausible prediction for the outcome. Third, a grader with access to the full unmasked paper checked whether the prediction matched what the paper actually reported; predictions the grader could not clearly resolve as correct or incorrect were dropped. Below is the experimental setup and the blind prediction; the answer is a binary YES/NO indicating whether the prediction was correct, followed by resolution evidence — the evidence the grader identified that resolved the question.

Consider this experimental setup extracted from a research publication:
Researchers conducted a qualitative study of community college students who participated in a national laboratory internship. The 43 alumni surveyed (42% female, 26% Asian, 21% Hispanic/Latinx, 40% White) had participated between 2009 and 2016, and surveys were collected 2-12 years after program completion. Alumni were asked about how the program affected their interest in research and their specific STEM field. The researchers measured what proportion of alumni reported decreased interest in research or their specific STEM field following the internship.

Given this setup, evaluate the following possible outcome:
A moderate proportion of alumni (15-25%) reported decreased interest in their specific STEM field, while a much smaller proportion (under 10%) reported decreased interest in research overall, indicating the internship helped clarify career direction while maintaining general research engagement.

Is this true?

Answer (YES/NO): NO